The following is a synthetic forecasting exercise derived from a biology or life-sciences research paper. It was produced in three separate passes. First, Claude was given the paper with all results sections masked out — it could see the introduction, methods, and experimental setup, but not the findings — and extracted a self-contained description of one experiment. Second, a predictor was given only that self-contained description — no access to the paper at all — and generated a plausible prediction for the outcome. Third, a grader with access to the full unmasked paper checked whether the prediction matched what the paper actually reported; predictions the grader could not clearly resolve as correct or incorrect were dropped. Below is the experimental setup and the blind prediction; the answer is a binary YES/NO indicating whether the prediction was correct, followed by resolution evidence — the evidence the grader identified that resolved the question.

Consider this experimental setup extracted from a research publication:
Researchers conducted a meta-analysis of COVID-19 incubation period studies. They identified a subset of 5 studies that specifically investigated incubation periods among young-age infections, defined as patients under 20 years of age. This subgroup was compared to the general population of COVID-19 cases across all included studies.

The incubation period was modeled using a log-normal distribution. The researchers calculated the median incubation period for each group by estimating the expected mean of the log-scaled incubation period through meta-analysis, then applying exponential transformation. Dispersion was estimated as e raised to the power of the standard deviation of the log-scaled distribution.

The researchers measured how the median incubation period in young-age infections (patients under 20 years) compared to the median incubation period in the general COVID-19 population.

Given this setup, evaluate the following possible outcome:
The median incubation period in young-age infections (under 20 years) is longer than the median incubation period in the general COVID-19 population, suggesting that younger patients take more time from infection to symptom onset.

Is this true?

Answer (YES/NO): YES